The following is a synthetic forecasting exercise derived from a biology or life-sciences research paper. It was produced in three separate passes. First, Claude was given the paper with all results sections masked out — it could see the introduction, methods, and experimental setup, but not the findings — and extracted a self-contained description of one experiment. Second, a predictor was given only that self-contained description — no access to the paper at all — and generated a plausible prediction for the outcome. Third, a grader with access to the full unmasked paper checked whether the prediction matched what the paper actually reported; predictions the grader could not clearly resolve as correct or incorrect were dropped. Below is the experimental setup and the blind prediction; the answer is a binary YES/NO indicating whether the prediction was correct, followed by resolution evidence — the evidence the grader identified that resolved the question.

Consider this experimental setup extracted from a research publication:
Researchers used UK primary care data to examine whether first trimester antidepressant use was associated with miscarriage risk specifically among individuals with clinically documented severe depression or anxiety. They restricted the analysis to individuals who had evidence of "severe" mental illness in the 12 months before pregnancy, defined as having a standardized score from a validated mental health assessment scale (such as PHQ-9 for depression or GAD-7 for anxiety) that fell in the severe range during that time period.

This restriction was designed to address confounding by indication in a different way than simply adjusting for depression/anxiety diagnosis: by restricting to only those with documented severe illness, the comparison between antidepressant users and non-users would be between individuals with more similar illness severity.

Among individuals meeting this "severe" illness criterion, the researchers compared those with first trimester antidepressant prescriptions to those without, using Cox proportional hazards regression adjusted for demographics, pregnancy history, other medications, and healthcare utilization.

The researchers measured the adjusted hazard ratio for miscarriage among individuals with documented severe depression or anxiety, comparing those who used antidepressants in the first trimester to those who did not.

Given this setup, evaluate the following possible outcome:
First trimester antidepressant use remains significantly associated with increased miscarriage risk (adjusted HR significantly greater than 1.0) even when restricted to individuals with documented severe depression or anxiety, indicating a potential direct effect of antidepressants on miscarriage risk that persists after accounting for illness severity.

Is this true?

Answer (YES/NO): NO